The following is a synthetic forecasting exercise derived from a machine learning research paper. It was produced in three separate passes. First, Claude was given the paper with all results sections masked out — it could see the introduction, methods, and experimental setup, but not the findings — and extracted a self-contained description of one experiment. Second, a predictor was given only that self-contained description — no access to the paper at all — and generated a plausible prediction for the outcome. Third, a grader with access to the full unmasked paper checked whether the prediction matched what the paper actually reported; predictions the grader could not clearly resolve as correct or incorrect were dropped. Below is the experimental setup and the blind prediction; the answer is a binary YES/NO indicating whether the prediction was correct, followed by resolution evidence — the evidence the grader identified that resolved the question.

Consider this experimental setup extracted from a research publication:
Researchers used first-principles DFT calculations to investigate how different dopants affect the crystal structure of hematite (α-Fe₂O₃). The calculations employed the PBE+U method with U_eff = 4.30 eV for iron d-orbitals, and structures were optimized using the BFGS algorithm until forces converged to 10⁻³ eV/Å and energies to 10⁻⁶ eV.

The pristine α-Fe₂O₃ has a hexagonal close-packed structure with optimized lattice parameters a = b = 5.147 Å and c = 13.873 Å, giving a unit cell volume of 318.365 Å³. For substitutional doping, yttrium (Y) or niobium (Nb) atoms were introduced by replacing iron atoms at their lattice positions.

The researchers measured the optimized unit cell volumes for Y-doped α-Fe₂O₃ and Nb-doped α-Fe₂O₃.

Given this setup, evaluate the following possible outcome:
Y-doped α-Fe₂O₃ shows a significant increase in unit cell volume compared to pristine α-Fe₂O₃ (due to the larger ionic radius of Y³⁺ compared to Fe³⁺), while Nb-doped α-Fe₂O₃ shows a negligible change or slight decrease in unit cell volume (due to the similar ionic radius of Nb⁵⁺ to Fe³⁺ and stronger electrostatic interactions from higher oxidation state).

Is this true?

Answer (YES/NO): NO